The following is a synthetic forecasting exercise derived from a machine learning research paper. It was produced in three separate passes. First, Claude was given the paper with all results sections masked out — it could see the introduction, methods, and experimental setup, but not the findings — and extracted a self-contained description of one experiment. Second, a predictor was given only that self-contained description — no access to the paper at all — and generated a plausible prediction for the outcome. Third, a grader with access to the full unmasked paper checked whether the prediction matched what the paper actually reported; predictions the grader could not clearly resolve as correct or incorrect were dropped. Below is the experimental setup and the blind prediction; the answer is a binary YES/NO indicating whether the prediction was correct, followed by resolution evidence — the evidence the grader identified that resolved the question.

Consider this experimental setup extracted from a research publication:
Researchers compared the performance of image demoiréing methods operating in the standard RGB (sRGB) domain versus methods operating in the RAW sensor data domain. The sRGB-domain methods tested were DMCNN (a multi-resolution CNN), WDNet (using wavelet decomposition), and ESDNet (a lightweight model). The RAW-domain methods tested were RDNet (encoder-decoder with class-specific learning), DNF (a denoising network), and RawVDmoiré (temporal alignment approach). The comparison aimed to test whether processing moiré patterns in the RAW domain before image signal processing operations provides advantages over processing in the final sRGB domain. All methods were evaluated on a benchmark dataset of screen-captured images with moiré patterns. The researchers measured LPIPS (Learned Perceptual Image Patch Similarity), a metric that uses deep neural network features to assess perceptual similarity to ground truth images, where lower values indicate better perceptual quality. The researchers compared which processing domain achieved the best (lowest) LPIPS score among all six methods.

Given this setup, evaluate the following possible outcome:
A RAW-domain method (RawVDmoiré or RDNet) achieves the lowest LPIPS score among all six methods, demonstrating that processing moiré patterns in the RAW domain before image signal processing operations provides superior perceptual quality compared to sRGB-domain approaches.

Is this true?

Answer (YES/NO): YES